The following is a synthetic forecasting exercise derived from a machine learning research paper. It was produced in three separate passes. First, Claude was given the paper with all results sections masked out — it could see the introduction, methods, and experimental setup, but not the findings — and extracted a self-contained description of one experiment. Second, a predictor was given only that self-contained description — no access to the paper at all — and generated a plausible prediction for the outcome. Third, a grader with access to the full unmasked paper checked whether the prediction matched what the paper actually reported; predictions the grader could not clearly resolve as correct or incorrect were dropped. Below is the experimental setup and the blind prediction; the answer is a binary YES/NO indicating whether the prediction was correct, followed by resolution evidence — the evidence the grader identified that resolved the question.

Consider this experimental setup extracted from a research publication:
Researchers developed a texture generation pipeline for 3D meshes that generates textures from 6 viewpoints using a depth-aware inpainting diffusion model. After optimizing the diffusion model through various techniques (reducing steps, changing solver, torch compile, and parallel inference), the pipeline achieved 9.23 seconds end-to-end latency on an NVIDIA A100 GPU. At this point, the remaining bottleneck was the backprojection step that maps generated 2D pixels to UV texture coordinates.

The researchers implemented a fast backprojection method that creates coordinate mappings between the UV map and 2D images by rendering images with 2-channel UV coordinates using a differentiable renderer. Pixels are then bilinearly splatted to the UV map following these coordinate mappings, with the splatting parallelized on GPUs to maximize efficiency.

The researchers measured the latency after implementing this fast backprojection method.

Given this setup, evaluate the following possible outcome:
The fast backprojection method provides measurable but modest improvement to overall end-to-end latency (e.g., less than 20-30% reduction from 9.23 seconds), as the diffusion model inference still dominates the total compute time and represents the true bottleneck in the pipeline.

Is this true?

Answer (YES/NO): NO